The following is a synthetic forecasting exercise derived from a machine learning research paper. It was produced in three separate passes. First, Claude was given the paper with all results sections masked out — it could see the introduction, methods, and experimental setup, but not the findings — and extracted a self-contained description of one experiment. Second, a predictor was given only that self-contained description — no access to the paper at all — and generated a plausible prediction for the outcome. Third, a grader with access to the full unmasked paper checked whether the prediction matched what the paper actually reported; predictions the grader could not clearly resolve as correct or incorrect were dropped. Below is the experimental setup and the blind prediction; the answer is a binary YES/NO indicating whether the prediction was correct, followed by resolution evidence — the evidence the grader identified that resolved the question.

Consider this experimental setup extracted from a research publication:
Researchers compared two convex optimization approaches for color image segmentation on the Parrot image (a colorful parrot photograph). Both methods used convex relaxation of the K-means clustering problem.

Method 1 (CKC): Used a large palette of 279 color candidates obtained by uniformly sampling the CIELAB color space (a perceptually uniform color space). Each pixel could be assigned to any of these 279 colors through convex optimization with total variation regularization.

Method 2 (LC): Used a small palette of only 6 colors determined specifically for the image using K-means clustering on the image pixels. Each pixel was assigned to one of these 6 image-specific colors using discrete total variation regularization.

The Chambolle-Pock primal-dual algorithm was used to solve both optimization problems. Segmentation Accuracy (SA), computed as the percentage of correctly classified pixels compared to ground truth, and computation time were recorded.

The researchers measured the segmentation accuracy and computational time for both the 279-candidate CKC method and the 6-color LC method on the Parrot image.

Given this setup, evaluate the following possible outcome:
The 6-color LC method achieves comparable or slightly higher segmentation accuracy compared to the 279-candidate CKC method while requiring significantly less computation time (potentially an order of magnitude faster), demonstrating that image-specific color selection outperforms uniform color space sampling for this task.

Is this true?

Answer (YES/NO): YES